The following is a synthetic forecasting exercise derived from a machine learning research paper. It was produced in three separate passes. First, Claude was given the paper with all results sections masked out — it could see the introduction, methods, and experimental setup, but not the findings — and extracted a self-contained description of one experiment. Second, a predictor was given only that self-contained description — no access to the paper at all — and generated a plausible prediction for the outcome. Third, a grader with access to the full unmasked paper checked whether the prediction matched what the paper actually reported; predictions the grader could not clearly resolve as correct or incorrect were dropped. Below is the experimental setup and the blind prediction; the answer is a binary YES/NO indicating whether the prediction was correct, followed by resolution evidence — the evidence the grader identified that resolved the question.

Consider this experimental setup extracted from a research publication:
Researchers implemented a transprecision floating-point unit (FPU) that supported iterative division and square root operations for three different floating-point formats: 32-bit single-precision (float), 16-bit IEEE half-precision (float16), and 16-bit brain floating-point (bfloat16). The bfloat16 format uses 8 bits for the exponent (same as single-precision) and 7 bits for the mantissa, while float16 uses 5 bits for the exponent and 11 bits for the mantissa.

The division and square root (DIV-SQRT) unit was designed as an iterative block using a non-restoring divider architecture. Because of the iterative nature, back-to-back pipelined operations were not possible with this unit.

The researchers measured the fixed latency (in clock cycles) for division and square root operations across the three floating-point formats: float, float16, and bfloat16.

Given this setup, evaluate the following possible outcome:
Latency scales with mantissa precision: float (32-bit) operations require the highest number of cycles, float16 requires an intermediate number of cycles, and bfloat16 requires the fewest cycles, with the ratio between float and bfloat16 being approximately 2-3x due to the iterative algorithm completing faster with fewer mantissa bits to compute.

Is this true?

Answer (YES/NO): NO